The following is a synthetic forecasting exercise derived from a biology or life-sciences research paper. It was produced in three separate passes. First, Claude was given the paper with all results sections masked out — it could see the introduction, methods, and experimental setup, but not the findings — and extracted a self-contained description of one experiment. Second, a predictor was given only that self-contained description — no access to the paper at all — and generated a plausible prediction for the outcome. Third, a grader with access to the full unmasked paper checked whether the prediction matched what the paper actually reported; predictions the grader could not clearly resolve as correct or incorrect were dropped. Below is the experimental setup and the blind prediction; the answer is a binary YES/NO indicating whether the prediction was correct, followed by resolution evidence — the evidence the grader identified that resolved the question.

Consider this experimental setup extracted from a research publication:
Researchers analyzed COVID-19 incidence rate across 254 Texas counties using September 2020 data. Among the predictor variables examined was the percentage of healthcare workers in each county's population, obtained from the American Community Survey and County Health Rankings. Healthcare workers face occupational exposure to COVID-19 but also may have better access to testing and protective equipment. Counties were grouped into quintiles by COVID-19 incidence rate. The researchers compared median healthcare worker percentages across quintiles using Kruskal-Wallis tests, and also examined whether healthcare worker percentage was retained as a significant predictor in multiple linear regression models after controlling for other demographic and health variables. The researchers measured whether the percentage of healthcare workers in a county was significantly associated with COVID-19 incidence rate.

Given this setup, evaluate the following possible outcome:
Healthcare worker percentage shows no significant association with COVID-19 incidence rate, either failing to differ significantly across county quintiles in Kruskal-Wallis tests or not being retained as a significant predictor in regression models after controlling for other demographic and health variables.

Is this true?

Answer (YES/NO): YES